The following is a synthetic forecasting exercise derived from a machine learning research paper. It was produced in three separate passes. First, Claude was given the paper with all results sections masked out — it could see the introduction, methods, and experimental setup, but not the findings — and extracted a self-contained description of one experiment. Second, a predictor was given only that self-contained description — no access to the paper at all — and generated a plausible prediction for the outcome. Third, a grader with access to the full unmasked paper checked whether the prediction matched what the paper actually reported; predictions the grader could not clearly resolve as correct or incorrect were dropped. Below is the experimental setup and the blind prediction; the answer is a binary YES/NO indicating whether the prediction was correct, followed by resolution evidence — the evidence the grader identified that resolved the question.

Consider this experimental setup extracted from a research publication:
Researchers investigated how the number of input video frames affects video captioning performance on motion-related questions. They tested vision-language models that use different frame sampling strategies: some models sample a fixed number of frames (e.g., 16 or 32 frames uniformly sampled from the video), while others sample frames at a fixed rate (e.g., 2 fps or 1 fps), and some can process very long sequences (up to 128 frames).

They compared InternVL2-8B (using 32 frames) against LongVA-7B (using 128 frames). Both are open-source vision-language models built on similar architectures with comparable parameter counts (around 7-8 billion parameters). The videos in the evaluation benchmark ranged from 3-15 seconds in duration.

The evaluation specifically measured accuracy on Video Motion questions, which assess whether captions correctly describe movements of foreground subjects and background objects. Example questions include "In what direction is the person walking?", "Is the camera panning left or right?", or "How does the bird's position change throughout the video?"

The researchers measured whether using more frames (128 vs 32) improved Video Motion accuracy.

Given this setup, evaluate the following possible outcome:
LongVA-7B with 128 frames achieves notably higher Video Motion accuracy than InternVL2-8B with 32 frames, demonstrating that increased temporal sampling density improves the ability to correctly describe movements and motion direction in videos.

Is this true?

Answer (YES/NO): NO